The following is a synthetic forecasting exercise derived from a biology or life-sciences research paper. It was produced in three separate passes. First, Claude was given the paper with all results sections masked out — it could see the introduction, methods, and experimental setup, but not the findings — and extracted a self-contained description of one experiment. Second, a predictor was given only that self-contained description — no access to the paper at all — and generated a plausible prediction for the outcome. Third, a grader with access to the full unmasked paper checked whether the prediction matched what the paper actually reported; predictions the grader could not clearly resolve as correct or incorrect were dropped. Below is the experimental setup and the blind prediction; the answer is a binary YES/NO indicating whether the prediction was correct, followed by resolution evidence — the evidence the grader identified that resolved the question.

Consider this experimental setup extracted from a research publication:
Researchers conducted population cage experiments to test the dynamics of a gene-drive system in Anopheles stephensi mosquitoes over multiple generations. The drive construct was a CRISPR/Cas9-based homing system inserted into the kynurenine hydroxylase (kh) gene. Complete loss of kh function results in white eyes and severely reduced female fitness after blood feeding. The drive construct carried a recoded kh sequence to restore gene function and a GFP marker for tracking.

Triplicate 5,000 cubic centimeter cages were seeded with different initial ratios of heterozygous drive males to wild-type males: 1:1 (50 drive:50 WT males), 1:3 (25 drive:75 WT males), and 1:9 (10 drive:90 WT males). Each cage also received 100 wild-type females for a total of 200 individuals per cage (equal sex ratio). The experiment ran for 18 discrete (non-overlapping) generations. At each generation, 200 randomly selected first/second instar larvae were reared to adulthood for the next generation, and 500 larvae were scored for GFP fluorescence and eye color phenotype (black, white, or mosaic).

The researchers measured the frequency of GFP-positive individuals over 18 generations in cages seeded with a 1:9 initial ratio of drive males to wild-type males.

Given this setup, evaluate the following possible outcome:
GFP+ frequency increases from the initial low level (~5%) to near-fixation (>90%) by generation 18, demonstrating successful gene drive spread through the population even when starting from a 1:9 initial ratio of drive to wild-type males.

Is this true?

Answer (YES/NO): YES